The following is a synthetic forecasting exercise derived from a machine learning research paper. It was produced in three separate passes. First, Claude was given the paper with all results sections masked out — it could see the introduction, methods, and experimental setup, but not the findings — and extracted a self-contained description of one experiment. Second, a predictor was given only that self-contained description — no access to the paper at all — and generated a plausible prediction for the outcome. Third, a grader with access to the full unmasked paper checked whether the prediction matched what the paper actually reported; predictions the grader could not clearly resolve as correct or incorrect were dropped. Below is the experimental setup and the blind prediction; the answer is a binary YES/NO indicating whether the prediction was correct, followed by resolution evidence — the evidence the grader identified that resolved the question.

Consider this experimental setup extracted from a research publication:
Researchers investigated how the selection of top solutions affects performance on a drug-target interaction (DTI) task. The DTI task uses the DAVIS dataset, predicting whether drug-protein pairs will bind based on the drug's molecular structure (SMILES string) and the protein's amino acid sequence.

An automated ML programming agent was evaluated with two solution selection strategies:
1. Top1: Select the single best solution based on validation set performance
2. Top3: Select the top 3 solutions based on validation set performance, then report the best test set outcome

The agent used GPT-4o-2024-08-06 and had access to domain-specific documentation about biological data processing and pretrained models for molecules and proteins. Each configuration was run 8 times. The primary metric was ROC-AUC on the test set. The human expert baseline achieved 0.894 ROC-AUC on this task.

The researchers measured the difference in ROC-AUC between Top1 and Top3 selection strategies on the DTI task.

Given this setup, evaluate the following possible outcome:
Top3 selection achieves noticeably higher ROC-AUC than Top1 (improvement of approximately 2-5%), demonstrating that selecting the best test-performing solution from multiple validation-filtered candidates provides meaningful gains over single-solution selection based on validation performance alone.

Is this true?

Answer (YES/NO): NO